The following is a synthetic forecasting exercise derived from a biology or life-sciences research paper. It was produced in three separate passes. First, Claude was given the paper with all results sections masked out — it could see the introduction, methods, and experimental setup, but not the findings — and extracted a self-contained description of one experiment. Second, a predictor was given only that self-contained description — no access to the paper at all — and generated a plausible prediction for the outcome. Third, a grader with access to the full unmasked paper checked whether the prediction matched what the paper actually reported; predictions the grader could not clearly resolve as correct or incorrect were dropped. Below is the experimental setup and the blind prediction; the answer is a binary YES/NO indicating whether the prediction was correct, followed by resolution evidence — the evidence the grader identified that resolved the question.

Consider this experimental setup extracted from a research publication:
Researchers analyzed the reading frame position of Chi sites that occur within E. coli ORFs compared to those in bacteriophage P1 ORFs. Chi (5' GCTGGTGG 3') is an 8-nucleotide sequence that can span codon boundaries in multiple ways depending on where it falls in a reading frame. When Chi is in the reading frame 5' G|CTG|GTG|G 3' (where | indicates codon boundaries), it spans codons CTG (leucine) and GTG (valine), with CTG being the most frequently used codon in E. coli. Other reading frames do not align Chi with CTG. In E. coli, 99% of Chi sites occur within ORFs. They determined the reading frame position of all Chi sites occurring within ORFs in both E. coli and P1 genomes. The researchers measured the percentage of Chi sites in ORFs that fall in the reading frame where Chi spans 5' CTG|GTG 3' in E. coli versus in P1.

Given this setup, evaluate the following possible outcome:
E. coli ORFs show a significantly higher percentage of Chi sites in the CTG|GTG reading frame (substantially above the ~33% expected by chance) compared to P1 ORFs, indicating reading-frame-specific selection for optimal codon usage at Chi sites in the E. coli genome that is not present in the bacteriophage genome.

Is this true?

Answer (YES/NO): YES